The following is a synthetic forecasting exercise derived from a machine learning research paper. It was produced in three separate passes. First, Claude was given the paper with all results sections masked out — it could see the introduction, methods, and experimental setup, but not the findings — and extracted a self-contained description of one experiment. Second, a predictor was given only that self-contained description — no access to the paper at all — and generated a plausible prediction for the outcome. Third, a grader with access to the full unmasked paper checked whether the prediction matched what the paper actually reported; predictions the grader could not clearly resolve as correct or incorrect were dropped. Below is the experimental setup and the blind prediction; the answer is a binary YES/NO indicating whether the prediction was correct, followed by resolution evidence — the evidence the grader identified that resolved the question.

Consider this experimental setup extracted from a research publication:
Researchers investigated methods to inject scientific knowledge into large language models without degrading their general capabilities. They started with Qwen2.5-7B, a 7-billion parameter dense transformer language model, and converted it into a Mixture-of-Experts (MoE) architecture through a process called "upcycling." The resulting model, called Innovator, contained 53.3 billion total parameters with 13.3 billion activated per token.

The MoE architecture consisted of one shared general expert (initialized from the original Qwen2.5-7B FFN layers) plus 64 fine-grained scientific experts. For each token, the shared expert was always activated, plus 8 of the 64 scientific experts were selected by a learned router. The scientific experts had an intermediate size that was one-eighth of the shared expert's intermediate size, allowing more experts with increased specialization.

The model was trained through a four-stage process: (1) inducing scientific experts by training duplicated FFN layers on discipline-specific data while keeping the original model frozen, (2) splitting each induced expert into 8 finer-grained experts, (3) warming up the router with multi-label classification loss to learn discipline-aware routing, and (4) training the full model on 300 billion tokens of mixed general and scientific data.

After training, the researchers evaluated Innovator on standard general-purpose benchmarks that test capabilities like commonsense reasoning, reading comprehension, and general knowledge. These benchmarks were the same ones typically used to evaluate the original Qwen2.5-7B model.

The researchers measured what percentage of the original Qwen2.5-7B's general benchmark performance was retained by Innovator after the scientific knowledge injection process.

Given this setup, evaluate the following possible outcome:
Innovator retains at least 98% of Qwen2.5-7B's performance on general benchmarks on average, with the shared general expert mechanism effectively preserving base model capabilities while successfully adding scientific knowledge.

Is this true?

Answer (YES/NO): YES